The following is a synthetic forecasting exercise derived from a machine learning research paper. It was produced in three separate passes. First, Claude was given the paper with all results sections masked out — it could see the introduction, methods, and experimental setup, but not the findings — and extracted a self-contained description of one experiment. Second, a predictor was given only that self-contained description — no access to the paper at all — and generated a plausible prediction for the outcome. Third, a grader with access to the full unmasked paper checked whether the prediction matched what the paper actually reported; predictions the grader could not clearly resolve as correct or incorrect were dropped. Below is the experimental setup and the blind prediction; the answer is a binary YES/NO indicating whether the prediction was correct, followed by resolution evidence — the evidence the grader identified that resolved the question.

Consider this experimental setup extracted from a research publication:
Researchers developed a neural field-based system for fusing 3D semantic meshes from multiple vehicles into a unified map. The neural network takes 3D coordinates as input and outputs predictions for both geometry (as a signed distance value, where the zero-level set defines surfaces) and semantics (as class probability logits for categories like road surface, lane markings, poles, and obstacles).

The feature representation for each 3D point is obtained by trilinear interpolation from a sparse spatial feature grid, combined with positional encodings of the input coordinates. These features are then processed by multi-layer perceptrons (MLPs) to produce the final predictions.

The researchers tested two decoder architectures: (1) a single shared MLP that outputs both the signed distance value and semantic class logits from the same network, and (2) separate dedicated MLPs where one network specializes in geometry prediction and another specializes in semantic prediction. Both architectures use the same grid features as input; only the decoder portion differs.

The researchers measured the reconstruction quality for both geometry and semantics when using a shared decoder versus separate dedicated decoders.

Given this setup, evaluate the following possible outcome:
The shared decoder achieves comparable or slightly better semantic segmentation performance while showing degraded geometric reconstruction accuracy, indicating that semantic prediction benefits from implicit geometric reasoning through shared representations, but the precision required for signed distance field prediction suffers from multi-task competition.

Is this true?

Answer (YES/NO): NO